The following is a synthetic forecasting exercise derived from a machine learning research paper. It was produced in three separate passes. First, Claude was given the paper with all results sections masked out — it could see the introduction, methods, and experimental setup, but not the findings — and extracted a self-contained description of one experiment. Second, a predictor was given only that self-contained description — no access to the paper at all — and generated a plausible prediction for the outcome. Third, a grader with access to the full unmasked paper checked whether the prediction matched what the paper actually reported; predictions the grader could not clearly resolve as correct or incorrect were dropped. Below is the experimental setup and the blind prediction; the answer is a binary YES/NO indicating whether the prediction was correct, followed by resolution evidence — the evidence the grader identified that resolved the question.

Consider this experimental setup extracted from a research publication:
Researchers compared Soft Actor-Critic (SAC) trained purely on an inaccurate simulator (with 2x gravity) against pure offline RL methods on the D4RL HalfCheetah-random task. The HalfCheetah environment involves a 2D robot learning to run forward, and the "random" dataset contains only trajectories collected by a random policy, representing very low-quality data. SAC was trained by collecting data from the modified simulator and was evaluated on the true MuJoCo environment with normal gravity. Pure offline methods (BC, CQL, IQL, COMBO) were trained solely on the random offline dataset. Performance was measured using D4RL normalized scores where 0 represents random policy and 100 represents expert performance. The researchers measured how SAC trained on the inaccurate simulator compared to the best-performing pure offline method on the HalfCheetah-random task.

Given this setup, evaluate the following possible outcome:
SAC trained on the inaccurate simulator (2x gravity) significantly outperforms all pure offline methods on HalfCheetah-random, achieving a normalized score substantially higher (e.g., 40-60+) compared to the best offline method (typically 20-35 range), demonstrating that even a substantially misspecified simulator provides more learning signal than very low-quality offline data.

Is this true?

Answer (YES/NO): NO